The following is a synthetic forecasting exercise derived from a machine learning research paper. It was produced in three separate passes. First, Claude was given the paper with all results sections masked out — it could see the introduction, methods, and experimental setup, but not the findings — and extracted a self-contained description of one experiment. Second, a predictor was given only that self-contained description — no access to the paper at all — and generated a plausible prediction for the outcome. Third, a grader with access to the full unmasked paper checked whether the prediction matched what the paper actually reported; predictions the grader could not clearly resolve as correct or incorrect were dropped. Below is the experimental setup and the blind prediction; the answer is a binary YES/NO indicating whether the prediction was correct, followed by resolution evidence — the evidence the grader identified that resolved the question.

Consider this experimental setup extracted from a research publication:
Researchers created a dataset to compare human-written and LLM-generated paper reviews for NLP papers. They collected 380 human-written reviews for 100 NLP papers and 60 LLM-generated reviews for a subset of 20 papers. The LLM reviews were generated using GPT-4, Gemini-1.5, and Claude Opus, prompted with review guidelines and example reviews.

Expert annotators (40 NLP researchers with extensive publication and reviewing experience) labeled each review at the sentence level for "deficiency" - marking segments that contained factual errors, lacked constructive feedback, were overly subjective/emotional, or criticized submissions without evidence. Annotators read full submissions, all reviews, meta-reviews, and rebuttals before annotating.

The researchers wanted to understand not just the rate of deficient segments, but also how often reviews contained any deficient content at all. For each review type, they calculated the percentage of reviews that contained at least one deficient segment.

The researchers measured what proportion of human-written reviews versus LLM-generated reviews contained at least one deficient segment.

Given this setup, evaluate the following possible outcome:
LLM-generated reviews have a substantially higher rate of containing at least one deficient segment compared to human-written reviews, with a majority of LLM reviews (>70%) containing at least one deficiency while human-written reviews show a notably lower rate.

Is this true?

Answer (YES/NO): YES